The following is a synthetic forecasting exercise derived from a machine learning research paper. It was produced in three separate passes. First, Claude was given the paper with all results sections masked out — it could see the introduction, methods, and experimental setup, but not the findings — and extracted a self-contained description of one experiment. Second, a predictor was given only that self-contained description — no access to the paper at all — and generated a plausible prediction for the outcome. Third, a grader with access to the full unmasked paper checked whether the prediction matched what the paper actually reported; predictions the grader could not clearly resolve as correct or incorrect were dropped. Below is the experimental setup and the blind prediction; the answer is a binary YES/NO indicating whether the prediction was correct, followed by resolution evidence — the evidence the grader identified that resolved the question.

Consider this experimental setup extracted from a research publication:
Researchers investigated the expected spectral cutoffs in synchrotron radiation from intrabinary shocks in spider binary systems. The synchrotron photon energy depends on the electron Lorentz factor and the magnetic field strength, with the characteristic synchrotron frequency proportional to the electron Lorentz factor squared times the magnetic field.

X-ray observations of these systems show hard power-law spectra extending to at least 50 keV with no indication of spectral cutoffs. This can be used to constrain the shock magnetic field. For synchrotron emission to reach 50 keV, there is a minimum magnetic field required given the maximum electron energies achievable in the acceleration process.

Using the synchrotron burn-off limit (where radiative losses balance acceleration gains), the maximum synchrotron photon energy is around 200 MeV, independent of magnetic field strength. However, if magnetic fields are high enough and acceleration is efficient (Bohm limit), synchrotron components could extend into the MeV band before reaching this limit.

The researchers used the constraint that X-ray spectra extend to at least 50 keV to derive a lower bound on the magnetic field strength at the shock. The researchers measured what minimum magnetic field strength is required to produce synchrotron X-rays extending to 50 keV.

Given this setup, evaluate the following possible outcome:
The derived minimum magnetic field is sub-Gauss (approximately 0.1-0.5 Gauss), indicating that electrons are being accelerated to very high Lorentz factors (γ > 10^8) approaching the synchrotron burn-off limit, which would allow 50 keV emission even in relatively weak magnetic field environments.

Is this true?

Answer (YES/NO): NO